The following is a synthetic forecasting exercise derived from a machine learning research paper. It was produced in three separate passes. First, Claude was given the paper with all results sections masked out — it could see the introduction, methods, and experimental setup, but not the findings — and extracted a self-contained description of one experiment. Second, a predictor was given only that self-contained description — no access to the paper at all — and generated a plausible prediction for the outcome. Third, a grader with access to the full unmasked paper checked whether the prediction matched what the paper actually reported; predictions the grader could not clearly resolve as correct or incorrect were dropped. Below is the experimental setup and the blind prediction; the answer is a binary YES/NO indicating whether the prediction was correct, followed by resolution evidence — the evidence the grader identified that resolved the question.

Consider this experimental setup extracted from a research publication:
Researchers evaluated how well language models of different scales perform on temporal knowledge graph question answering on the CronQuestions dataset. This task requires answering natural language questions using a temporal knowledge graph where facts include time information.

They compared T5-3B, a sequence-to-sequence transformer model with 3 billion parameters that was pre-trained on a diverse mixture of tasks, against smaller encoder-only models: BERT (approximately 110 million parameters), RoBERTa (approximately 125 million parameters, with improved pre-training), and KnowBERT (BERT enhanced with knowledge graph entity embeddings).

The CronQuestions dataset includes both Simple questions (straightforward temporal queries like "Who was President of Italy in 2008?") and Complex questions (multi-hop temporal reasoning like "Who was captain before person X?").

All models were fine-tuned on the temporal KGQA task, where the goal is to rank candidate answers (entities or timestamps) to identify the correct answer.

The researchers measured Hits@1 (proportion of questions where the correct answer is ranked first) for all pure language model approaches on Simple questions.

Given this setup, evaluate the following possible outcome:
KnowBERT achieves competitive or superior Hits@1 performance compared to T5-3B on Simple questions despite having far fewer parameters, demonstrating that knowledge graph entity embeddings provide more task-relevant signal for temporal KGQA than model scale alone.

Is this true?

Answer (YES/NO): NO